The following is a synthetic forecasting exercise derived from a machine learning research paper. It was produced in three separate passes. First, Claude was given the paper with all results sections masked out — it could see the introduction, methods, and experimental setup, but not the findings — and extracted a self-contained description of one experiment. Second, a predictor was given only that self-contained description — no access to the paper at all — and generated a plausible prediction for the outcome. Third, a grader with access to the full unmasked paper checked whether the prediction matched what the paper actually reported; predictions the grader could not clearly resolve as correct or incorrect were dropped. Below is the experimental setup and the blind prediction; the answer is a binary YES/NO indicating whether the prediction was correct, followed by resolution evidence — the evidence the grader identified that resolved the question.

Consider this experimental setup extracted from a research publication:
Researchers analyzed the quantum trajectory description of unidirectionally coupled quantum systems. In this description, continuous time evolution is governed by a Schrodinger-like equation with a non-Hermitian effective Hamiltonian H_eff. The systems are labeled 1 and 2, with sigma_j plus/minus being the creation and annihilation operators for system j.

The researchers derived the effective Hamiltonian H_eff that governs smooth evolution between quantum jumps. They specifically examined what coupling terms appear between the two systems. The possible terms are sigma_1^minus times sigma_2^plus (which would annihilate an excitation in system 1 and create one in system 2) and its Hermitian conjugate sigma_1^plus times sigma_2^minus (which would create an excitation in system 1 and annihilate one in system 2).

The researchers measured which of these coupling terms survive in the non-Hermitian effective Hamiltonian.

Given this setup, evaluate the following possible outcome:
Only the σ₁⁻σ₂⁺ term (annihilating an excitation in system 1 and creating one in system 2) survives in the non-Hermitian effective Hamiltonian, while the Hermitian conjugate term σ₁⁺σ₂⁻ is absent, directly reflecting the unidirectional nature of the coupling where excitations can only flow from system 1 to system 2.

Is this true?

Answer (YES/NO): YES